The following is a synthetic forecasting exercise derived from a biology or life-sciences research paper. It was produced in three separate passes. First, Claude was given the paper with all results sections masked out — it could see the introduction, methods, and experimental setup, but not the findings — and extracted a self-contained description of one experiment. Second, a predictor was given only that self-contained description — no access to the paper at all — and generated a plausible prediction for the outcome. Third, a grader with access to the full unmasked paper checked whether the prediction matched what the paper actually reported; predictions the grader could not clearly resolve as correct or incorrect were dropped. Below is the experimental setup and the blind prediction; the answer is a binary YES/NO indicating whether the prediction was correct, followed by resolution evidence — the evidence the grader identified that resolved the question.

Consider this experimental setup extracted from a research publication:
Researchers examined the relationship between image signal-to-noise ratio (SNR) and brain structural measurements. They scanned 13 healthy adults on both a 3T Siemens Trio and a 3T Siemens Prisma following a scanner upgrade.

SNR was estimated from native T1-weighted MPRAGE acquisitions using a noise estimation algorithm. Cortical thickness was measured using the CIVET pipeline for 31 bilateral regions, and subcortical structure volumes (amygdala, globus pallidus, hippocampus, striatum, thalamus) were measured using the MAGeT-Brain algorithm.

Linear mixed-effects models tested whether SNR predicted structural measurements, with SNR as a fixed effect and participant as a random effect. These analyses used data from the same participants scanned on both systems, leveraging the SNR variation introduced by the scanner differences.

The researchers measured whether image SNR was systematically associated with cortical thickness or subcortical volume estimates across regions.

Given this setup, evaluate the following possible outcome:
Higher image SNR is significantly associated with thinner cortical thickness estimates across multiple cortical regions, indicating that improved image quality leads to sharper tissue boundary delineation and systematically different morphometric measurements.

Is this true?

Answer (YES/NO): NO